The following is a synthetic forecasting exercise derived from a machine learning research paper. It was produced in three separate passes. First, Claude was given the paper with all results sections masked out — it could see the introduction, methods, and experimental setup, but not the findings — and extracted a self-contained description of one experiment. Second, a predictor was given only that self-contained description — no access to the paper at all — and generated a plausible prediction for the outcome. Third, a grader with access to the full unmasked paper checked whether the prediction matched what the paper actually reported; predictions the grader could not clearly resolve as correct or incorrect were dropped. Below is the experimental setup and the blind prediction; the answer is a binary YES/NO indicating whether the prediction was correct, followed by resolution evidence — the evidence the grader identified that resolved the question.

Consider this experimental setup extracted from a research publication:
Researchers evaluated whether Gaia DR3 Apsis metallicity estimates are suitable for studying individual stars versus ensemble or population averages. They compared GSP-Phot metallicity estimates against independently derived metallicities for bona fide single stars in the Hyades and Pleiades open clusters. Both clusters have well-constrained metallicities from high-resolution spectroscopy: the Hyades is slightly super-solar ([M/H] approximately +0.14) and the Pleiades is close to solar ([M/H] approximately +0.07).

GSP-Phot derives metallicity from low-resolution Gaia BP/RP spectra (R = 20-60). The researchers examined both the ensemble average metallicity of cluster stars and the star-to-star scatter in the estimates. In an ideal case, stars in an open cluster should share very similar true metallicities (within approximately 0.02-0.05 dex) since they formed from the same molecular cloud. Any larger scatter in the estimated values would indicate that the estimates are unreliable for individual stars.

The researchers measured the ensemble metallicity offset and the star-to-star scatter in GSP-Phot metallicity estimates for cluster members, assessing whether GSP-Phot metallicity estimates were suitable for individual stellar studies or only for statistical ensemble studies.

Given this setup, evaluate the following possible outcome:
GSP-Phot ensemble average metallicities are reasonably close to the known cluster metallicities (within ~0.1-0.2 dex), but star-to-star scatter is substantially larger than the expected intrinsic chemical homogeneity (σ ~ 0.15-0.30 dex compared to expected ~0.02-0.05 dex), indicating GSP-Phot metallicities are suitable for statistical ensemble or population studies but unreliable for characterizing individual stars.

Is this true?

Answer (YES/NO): YES